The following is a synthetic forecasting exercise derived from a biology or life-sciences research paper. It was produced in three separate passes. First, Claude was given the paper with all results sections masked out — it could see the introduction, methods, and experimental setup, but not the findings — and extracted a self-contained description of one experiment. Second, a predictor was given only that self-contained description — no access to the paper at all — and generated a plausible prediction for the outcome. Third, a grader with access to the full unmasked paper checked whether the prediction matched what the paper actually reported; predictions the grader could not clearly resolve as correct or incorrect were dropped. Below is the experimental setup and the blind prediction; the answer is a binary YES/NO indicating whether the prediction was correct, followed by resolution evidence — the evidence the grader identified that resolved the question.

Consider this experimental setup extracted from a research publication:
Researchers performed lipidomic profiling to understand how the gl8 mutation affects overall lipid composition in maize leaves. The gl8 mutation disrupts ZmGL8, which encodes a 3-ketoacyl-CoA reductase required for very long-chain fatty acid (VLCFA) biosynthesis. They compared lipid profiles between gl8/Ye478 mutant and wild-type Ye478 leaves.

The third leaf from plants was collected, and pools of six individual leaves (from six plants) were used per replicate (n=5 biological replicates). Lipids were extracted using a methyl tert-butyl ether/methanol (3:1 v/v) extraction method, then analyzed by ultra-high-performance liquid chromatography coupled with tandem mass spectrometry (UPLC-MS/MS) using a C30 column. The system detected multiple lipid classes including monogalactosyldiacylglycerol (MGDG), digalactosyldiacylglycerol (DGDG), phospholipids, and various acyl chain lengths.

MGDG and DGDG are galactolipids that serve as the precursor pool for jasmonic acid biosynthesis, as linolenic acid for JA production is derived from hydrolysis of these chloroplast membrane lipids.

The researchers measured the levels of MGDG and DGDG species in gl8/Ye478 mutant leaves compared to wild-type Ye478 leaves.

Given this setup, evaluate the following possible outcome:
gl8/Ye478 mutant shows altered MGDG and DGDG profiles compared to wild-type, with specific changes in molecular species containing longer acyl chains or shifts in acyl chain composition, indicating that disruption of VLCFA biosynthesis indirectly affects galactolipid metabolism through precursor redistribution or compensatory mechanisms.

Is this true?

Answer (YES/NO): YES